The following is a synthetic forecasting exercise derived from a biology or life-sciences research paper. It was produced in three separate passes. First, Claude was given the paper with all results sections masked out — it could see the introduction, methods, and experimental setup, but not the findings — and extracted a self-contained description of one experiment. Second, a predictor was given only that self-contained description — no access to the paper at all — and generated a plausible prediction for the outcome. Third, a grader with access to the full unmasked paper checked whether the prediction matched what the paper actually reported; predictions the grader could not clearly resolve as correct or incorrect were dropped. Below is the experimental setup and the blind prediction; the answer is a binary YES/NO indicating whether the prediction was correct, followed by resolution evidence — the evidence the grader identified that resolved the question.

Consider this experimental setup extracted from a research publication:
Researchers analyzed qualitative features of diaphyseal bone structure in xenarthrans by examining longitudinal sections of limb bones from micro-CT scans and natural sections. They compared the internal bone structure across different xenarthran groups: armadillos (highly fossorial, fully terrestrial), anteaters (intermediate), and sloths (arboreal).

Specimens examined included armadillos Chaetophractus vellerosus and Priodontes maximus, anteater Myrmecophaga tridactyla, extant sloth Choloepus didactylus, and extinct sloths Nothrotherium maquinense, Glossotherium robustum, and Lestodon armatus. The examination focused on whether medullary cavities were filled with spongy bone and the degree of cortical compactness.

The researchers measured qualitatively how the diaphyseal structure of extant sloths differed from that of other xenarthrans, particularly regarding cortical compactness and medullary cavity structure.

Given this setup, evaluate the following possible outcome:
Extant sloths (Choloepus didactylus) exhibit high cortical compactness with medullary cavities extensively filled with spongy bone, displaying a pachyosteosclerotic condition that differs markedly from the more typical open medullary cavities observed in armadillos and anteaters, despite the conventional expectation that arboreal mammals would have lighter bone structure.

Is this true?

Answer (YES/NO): NO